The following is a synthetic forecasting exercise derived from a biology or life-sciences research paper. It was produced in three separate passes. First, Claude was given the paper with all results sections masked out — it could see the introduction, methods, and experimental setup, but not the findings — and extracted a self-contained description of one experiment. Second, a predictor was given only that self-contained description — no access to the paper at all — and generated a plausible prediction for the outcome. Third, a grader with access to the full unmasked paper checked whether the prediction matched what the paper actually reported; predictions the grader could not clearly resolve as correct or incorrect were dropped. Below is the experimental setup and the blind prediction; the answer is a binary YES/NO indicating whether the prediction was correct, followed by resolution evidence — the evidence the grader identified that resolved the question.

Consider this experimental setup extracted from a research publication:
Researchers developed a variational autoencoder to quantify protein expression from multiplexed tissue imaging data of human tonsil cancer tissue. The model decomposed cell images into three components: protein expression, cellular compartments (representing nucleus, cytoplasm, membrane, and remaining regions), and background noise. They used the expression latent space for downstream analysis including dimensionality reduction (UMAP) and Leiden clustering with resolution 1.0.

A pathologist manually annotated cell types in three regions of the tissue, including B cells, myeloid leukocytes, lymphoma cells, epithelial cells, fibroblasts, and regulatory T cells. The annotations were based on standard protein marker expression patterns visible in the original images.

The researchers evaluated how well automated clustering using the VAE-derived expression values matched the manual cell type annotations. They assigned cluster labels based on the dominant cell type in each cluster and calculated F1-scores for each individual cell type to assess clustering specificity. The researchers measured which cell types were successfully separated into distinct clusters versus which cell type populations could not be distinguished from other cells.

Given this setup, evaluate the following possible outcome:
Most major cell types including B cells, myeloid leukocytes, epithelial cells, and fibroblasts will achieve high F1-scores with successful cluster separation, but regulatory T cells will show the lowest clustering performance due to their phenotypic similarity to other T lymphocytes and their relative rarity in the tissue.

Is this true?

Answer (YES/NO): NO